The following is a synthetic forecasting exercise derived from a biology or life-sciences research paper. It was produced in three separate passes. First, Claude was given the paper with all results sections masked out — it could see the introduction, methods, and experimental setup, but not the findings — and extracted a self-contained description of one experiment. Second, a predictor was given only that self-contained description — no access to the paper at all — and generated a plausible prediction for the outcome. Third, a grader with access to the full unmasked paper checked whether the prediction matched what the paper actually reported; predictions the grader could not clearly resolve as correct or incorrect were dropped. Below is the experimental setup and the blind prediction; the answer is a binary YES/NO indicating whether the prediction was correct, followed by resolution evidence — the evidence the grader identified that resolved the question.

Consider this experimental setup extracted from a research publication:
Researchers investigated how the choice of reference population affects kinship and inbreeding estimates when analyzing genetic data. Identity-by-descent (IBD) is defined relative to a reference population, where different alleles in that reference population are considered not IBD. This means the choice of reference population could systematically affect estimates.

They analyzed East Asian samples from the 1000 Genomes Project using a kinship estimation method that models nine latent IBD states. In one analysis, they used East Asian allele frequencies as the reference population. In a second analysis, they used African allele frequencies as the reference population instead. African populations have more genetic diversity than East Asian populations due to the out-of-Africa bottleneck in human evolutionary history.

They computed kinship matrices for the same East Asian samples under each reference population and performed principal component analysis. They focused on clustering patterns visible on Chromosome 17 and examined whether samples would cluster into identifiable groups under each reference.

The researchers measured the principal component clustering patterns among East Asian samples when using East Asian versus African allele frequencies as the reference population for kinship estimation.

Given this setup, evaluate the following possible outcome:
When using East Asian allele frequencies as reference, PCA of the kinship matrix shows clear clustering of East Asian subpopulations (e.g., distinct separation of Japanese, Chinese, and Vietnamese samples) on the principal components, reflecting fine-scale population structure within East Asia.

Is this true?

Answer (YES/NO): NO